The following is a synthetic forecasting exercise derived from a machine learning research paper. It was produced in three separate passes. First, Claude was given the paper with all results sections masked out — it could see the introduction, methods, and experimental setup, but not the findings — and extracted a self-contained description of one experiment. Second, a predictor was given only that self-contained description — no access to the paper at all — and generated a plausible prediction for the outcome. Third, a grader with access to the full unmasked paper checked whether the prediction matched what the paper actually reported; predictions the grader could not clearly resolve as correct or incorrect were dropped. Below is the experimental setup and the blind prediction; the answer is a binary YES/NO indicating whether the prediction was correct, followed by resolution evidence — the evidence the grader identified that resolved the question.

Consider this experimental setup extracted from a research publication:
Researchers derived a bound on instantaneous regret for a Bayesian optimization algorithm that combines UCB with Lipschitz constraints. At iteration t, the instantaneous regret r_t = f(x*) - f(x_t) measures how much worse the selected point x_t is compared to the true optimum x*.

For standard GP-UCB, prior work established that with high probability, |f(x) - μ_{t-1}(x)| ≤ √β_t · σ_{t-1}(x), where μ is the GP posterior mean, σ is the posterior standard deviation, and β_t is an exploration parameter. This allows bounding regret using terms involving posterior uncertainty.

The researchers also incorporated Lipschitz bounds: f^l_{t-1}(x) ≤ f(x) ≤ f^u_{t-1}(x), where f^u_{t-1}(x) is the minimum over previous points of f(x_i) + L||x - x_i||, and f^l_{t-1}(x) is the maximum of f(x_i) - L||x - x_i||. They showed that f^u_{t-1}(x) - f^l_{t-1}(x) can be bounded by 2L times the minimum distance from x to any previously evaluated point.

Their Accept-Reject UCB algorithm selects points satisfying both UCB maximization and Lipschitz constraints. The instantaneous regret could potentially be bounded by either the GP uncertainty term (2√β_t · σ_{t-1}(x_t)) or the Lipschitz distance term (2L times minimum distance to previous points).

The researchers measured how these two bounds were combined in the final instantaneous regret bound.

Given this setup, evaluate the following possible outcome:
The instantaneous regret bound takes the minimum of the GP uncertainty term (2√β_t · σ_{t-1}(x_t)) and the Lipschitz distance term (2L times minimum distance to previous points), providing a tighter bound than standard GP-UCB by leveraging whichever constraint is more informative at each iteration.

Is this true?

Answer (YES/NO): YES